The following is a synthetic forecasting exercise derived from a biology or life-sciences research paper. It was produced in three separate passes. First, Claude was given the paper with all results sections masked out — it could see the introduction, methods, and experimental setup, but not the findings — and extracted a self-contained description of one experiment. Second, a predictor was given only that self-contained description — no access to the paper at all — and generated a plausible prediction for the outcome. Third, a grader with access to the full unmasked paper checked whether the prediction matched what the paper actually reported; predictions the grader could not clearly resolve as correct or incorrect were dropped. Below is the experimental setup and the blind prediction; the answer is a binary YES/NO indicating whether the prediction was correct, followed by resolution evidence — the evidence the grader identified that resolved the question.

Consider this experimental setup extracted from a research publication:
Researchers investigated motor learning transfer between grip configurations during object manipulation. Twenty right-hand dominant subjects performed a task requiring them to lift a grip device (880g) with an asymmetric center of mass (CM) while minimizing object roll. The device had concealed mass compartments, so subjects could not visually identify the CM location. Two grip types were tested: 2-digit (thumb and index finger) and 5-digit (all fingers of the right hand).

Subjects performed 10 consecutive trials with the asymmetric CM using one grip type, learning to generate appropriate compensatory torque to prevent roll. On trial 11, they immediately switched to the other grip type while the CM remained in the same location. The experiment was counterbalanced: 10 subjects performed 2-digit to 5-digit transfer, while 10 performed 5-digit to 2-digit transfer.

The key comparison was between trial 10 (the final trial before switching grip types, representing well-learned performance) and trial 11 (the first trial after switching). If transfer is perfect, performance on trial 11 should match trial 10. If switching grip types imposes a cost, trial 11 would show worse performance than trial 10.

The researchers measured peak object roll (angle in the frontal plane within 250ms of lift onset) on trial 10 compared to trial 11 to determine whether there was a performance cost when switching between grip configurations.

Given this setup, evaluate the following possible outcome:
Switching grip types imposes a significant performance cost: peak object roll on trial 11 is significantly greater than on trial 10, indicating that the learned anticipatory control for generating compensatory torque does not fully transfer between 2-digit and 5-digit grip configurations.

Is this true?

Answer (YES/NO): NO